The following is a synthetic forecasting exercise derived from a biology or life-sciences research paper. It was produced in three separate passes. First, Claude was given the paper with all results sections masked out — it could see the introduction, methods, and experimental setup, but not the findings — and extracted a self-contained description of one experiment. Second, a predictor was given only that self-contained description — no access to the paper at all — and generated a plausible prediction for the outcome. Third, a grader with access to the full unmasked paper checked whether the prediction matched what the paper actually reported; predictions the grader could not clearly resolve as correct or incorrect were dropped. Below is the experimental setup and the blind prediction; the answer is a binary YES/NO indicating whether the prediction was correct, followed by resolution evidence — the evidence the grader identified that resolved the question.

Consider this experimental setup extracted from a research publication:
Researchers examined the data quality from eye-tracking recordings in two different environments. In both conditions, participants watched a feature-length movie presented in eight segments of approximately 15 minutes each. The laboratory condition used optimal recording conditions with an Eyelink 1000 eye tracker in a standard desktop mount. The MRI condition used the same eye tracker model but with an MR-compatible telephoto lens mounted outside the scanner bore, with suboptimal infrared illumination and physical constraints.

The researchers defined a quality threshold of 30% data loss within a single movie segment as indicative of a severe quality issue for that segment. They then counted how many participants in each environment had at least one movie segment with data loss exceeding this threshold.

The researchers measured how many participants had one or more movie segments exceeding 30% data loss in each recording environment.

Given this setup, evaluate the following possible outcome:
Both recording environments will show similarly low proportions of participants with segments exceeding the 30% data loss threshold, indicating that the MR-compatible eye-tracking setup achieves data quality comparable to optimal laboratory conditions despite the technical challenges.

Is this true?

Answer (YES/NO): NO